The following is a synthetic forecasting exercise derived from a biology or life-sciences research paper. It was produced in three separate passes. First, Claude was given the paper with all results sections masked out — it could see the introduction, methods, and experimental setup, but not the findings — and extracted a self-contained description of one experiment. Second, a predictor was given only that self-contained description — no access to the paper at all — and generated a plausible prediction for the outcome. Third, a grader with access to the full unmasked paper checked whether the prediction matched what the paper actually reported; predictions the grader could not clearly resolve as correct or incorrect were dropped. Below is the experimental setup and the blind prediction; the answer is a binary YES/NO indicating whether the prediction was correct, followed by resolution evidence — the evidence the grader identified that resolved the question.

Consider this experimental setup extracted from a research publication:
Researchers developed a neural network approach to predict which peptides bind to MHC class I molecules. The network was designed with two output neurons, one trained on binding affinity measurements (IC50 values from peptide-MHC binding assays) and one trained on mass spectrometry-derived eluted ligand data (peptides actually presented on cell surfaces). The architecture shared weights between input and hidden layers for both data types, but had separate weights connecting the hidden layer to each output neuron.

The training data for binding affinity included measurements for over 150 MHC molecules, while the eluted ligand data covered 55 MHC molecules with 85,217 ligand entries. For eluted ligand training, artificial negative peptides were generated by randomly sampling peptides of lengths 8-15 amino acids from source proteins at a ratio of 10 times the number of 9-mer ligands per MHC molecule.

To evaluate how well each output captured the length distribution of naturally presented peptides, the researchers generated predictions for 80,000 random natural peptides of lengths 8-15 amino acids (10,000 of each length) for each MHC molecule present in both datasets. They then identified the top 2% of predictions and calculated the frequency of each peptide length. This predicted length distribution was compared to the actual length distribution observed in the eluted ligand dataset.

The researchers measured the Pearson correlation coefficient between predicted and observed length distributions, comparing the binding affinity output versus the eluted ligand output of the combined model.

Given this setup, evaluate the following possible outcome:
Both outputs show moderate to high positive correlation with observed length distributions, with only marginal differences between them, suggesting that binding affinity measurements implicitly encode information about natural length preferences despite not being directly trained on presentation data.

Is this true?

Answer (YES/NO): NO